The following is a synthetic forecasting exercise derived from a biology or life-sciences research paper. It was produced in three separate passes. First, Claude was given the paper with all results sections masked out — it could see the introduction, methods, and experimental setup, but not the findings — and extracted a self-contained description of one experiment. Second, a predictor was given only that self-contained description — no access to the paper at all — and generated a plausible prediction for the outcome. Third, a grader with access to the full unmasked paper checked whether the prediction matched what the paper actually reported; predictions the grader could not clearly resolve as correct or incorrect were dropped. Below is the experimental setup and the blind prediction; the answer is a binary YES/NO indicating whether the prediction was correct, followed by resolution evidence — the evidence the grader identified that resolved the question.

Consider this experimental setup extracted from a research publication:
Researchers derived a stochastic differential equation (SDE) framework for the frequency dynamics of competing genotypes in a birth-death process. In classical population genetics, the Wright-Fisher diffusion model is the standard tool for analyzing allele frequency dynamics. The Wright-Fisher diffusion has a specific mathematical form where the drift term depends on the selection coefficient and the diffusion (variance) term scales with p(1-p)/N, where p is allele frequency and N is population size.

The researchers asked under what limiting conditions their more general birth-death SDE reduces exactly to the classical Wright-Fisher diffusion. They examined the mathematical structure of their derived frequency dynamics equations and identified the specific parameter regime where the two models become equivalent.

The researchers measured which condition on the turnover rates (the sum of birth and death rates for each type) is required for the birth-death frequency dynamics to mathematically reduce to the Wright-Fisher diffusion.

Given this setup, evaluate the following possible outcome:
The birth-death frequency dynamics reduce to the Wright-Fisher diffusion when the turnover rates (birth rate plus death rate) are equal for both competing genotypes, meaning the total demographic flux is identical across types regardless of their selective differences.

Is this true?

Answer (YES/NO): NO